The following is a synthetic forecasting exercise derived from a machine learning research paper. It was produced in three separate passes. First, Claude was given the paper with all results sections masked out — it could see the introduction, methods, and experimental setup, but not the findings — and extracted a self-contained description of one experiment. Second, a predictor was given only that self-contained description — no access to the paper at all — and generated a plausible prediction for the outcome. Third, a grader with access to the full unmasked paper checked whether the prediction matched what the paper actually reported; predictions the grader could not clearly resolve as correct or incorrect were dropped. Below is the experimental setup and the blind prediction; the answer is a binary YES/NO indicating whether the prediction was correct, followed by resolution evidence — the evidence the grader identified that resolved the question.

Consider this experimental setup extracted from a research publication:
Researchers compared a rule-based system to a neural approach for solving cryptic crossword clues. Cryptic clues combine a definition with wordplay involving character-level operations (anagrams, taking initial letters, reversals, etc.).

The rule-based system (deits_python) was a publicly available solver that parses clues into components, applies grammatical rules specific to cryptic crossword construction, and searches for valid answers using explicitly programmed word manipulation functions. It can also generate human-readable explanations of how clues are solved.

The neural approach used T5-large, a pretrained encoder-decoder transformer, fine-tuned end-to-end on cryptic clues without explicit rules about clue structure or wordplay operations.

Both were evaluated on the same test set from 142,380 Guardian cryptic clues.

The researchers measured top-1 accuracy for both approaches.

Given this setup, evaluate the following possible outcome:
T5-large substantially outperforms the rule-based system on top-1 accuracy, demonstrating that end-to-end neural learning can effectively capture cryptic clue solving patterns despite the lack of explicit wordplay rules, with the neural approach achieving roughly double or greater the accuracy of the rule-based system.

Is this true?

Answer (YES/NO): YES